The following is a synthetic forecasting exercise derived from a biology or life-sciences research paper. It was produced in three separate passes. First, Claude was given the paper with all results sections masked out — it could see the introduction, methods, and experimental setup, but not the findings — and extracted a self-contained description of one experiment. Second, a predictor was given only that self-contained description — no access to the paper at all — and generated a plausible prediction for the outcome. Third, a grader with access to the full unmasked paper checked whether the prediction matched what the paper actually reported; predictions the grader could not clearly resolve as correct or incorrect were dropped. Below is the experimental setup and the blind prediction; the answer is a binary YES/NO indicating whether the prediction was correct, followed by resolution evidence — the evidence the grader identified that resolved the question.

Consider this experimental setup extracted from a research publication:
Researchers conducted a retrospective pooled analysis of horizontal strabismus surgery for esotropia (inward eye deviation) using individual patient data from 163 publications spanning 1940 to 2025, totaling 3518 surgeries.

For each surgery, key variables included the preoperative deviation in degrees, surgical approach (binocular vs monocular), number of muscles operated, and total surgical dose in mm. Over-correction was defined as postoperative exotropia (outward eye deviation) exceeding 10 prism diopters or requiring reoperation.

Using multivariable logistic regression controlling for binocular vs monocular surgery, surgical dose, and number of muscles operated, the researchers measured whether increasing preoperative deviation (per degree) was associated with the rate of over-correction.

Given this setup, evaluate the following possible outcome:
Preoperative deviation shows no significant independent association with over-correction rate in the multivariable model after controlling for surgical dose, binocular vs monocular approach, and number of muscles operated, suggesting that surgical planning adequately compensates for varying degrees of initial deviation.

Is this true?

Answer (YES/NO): NO